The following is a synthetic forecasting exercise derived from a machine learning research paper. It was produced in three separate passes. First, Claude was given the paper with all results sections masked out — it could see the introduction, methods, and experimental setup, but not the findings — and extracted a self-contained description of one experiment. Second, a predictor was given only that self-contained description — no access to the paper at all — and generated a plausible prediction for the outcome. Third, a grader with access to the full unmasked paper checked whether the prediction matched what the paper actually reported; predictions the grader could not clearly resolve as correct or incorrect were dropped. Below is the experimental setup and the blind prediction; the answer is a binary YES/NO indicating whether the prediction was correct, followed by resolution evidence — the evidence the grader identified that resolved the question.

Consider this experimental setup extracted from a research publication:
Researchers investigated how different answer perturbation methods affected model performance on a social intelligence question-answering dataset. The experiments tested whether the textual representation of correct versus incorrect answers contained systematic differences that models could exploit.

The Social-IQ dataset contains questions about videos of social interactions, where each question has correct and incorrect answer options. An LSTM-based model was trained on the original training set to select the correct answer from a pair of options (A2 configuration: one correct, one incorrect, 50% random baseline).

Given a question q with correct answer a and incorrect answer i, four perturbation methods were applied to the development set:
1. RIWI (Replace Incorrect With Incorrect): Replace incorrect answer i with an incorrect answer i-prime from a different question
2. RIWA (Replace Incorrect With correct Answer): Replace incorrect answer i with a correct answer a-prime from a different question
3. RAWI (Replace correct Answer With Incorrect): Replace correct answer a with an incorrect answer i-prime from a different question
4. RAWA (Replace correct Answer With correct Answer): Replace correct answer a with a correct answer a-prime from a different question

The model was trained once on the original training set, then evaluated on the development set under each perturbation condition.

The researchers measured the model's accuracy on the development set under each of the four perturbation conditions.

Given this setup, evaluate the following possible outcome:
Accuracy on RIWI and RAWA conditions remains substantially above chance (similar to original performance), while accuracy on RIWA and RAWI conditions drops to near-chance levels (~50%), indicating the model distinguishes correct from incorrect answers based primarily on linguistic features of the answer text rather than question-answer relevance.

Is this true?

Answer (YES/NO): YES